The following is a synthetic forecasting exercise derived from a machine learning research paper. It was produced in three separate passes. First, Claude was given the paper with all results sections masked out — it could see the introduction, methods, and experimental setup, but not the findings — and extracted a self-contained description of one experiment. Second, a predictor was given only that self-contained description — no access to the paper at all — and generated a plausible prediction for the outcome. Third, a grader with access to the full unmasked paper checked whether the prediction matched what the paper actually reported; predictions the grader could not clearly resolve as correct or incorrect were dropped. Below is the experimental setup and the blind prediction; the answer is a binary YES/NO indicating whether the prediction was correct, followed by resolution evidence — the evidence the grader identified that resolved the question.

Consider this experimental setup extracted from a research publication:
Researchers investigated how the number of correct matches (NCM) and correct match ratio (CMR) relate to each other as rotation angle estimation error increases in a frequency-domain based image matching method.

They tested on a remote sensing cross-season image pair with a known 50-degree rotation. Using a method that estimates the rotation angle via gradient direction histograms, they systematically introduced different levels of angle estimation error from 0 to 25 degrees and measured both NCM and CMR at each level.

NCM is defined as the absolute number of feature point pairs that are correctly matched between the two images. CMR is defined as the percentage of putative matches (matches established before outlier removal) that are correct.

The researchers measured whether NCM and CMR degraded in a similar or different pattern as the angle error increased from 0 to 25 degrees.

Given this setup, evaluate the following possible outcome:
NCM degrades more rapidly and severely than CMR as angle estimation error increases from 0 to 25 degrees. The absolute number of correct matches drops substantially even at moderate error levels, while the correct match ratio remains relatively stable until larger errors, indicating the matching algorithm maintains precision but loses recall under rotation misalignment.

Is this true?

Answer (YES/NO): YES